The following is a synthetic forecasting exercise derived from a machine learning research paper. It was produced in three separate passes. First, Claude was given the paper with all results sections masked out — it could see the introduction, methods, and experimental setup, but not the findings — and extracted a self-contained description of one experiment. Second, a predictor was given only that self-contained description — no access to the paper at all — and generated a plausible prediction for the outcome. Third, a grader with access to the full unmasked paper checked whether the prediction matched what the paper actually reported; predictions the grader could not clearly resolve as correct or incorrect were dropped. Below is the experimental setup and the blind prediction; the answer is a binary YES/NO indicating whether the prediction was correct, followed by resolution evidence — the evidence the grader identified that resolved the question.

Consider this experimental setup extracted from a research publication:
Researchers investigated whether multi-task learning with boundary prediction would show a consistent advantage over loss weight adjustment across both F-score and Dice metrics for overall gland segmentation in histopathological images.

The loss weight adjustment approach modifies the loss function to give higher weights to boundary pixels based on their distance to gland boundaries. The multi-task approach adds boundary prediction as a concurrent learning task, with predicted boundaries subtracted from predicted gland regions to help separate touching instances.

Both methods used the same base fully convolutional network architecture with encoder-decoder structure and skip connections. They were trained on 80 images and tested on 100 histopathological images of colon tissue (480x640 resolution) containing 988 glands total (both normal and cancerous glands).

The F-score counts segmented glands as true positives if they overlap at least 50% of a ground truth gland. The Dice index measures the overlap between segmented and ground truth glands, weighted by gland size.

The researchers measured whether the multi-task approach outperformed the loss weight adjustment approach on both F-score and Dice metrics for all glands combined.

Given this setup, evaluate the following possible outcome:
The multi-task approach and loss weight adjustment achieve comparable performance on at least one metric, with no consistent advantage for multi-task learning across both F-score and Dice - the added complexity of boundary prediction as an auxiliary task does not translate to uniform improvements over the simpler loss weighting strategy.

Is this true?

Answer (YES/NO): NO